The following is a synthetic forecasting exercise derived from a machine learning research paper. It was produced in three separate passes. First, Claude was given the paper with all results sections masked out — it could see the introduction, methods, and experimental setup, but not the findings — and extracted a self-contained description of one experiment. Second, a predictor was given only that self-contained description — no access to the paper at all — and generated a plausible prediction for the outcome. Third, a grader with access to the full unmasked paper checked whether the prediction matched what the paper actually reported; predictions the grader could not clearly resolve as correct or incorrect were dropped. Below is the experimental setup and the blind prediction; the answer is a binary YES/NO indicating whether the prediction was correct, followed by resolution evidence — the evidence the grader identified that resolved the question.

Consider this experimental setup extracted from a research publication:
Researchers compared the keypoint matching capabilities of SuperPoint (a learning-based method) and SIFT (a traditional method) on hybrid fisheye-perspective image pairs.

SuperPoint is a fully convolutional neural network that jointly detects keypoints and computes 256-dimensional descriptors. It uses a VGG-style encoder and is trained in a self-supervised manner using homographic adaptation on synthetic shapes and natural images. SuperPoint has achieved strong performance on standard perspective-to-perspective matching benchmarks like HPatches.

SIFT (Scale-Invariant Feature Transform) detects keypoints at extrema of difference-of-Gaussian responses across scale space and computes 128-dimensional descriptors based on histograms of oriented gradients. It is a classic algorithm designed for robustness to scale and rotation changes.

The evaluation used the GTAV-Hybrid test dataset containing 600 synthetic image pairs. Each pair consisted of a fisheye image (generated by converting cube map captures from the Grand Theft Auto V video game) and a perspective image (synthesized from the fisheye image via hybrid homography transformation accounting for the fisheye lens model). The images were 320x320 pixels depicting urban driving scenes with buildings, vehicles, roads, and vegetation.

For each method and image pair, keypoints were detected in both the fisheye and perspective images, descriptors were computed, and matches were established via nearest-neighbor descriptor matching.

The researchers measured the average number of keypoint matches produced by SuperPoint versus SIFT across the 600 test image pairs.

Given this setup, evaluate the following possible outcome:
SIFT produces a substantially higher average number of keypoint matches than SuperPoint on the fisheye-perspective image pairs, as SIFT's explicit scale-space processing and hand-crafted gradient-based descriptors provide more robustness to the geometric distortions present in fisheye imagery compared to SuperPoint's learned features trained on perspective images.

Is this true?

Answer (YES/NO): YES